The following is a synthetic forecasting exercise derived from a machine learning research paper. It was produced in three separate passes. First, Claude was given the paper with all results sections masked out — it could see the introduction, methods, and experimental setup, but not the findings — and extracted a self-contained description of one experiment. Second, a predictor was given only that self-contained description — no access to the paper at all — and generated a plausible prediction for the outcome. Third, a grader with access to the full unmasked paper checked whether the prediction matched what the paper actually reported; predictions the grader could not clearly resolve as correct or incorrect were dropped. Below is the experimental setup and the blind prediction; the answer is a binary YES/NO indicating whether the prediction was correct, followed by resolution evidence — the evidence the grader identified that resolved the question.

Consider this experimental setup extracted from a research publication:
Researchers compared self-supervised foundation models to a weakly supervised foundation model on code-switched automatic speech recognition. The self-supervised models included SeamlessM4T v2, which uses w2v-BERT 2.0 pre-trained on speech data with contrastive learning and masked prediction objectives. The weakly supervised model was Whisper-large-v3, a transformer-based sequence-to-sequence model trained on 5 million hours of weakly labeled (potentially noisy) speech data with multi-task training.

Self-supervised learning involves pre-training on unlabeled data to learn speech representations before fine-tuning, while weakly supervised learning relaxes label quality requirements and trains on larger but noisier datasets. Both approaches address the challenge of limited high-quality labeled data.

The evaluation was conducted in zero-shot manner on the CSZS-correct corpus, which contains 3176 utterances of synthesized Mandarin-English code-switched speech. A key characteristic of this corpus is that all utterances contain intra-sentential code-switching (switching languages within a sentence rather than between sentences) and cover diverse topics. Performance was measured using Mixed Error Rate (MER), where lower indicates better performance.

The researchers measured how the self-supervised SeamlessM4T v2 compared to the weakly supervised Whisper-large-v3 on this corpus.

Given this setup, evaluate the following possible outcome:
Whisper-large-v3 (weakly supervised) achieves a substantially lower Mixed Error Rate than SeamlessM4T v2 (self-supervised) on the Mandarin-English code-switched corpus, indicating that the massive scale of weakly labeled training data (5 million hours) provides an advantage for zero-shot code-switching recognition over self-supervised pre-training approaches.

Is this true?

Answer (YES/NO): NO